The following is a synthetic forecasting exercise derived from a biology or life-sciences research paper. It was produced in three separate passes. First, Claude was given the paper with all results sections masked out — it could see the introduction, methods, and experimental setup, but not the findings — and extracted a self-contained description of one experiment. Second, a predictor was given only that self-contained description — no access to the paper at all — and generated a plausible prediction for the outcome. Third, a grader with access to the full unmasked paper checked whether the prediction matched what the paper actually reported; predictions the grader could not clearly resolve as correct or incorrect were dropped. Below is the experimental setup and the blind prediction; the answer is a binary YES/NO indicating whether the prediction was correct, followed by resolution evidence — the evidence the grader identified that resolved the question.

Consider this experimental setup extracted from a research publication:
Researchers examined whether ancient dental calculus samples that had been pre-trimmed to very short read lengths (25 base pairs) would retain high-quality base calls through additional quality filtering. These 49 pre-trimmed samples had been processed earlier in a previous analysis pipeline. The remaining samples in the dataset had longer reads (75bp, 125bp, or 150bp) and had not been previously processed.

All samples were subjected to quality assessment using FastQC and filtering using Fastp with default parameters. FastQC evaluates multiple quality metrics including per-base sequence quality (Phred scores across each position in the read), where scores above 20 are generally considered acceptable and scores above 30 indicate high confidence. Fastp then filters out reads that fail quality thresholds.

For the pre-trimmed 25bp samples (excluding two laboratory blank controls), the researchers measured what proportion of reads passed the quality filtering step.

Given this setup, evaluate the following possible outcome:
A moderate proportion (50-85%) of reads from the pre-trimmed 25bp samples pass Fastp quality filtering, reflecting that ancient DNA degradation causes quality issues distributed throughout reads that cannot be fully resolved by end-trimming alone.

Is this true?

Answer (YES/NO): NO